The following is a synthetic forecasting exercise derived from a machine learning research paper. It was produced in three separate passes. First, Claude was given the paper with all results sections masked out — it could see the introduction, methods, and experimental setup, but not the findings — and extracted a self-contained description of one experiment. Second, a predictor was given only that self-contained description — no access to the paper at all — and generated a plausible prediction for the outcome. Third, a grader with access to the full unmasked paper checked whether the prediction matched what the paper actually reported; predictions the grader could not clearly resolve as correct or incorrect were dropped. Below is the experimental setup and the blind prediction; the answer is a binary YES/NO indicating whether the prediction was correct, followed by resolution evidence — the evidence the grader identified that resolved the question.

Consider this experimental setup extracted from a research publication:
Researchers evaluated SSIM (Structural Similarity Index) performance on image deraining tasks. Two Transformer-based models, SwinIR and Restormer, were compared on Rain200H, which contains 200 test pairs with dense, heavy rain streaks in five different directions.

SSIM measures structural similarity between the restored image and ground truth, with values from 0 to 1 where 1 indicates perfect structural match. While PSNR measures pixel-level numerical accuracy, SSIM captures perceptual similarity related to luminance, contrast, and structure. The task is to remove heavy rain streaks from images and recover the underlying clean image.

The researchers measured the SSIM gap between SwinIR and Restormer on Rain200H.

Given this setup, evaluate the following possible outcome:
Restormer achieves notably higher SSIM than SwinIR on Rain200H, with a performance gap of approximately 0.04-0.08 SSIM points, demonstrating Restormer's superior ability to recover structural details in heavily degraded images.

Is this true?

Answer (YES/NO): NO